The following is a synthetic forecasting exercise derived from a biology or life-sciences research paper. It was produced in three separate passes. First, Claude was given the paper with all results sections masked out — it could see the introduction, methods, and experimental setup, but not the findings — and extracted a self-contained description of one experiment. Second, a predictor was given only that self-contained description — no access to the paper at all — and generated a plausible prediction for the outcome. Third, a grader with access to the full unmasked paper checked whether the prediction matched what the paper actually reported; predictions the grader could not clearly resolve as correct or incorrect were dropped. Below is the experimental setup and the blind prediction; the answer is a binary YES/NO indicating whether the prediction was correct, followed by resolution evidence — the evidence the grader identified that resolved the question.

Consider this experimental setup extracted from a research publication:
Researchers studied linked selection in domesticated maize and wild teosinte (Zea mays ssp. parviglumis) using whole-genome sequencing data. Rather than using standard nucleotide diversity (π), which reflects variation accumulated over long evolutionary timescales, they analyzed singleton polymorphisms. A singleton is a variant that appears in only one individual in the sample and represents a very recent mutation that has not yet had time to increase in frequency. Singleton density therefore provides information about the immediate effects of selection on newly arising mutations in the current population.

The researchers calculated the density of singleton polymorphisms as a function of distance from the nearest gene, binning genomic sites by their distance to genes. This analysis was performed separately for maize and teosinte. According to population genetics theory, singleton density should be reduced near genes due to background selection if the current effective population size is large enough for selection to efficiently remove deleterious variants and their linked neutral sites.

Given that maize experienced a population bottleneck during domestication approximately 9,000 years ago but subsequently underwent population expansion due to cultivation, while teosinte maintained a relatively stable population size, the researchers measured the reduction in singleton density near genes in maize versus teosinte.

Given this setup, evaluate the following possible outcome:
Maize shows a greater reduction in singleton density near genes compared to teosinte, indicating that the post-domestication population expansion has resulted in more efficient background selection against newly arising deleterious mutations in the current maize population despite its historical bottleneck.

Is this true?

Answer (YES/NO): YES